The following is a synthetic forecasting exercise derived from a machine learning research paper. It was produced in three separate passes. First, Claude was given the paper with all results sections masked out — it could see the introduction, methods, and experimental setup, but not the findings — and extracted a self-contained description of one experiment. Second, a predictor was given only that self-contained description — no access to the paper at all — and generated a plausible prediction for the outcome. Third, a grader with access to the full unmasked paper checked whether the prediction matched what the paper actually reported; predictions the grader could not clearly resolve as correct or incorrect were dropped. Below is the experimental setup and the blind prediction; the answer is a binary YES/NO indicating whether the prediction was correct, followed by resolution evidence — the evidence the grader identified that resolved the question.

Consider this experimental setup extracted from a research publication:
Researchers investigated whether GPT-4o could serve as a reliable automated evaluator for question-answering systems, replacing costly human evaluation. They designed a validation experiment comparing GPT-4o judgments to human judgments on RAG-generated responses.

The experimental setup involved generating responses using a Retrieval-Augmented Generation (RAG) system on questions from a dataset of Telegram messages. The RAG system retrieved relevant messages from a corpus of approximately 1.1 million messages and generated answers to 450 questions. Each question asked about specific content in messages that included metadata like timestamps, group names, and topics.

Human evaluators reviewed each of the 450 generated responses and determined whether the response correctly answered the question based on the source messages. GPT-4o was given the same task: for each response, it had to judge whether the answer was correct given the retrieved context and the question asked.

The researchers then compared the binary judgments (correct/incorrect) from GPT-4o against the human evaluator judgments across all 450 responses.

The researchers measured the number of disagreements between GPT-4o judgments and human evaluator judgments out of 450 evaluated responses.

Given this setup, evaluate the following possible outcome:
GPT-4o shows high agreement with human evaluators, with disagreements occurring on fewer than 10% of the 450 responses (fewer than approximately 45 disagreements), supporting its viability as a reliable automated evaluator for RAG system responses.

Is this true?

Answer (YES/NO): YES